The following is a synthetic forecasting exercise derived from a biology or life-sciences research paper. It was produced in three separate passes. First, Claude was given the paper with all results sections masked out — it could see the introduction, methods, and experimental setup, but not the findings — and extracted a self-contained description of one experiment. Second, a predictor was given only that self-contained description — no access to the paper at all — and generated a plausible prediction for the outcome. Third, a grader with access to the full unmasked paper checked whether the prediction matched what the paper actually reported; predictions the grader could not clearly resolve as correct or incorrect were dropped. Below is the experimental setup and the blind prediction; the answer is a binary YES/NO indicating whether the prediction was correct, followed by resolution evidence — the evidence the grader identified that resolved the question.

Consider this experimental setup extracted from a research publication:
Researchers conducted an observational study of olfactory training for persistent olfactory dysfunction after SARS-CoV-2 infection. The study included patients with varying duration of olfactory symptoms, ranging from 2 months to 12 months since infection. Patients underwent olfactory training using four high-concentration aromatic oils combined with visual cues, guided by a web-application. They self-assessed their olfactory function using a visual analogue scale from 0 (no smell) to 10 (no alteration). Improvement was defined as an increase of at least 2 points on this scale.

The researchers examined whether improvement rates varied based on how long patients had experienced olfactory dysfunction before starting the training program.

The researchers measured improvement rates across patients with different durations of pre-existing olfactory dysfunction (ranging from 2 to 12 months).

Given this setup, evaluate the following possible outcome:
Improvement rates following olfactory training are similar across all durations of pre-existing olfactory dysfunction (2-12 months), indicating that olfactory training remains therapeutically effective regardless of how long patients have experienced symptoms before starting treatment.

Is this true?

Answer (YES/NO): YES